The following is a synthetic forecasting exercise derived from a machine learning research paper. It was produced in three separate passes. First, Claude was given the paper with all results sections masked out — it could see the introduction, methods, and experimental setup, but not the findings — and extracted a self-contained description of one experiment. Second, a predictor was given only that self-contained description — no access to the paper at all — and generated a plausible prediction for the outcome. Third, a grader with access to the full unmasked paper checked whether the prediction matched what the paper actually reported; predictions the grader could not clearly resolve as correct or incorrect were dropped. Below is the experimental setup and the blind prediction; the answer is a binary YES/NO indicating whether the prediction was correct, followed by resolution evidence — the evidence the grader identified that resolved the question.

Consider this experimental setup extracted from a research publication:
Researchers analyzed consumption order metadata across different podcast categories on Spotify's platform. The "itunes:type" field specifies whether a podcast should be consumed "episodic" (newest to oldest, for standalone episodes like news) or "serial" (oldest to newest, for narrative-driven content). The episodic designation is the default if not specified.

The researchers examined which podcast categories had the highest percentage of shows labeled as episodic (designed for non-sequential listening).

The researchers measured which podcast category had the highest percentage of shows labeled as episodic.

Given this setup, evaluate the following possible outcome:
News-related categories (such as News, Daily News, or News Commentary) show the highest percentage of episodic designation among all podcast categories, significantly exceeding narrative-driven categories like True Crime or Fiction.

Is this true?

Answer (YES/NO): NO